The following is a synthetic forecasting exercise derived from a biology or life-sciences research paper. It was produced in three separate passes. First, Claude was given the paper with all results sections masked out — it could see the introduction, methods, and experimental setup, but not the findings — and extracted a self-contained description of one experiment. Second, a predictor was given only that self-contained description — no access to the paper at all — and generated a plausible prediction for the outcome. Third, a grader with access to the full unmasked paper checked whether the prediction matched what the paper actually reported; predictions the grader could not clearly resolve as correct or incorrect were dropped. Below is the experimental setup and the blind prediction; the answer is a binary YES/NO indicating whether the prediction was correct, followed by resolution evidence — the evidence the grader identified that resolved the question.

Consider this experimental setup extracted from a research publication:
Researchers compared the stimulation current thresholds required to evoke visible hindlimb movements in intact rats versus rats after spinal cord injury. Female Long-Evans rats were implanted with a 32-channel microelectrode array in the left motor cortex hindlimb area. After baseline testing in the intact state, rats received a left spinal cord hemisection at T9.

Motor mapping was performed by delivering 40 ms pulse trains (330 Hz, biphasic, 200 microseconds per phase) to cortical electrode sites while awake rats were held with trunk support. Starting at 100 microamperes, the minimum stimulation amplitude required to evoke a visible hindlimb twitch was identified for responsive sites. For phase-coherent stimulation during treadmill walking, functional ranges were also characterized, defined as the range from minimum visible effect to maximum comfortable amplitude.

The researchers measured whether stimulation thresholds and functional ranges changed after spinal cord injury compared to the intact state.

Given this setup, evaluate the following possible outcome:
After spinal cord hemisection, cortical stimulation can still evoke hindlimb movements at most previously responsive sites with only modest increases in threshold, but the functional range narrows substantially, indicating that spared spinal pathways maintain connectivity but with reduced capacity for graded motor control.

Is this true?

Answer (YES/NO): NO